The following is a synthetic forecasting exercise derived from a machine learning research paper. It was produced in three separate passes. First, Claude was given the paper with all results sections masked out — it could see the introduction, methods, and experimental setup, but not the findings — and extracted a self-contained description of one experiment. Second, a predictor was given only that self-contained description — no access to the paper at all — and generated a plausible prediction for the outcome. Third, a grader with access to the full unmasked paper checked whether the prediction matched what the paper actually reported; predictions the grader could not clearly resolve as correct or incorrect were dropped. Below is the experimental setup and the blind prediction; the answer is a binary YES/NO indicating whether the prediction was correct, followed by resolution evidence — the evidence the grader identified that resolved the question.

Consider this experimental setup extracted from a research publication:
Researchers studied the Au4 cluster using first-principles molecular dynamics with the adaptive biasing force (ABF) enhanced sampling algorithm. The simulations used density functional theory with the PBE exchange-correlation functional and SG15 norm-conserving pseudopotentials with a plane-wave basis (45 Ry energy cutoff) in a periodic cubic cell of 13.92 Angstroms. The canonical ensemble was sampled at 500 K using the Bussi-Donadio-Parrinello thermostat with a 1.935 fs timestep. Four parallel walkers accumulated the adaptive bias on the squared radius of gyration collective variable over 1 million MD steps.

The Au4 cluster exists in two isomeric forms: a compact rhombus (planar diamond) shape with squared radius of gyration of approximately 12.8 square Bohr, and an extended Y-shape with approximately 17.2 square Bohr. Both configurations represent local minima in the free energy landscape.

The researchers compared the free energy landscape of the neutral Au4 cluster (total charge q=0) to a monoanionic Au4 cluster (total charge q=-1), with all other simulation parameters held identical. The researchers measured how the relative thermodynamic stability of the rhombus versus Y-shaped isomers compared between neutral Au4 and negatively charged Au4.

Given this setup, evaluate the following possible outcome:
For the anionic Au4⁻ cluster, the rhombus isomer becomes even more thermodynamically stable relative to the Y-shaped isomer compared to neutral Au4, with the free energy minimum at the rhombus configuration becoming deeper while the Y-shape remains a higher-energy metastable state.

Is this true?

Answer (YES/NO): NO